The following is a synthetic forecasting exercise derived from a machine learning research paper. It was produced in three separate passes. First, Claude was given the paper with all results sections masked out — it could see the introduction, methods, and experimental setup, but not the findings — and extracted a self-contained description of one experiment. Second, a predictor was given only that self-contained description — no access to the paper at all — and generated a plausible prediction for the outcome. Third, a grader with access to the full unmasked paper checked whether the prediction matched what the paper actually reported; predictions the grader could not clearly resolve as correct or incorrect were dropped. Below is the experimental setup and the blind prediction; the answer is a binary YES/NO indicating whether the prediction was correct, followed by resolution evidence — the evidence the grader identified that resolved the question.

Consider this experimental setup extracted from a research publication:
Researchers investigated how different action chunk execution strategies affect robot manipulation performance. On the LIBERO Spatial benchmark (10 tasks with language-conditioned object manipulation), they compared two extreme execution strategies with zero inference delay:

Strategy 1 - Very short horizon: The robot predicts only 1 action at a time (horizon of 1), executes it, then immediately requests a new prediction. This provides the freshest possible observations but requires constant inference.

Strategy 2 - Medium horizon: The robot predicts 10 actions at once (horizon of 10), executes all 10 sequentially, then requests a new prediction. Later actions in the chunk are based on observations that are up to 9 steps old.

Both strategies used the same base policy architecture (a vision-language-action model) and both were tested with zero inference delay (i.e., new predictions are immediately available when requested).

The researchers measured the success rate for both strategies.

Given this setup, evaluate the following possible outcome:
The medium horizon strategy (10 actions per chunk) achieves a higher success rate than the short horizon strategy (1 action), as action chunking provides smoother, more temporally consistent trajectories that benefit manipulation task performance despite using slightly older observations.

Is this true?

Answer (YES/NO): YES